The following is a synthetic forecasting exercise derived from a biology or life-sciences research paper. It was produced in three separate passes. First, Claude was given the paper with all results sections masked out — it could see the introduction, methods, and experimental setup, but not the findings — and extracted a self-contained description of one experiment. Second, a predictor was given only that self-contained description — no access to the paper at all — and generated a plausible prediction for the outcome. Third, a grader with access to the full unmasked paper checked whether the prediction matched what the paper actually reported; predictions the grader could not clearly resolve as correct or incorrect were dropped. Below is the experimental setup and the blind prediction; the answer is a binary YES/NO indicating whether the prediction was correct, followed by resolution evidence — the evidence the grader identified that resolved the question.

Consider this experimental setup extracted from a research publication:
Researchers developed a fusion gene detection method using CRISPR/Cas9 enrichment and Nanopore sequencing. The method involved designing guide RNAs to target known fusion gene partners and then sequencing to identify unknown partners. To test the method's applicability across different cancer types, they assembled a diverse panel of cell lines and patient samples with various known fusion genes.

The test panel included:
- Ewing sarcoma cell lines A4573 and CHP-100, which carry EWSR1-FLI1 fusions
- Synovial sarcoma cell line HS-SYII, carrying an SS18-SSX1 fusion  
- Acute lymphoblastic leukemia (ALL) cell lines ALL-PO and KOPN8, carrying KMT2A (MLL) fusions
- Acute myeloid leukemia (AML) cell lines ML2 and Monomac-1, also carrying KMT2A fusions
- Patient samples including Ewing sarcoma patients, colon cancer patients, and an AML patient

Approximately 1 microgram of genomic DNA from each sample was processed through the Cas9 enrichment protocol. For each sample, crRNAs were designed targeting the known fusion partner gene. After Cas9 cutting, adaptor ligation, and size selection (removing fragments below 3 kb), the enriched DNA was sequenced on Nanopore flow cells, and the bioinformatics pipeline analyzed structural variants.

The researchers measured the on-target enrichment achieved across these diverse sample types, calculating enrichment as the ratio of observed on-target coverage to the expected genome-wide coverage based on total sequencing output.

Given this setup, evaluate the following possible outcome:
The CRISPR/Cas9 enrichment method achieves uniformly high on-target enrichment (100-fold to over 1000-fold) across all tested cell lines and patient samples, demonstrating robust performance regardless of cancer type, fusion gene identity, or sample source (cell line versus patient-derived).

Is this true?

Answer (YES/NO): YES